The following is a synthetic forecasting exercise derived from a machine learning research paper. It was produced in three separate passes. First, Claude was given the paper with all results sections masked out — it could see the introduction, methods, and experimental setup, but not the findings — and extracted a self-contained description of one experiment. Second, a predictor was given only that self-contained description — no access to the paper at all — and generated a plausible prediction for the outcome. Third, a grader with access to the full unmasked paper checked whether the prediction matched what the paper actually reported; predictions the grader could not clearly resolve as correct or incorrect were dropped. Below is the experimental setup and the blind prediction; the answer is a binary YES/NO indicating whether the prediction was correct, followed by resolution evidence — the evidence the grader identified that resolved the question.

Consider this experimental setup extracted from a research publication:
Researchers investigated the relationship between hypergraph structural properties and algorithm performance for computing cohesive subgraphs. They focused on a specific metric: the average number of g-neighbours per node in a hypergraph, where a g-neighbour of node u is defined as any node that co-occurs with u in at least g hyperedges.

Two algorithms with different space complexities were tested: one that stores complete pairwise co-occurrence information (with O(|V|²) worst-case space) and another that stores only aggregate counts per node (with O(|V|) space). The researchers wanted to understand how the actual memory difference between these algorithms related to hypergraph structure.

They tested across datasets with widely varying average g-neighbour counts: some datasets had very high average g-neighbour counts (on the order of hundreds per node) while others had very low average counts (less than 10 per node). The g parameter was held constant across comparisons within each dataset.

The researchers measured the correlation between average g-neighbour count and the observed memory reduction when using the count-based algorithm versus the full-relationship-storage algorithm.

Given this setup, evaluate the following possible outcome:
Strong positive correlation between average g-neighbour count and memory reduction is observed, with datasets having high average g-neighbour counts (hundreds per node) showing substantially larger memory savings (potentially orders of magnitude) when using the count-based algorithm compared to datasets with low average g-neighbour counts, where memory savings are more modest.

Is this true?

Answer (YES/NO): YES